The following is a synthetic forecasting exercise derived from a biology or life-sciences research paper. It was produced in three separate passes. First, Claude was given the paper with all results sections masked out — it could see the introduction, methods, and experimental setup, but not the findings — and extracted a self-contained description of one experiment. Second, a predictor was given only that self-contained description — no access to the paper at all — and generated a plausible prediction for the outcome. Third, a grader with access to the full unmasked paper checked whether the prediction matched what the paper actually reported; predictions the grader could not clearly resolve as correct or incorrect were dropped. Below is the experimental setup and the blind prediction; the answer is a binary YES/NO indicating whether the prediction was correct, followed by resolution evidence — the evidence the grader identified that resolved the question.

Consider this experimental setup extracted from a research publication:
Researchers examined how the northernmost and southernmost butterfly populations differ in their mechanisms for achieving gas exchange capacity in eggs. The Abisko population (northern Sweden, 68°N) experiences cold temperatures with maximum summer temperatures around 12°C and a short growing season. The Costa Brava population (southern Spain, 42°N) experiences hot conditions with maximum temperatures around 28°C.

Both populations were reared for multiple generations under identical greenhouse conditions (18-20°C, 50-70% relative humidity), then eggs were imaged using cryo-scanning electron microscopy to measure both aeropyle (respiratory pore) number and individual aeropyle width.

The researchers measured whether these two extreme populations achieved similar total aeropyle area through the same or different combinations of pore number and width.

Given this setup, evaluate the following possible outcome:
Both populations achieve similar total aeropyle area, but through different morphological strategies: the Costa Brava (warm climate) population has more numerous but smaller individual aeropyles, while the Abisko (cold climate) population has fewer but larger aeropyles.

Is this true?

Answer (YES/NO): NO